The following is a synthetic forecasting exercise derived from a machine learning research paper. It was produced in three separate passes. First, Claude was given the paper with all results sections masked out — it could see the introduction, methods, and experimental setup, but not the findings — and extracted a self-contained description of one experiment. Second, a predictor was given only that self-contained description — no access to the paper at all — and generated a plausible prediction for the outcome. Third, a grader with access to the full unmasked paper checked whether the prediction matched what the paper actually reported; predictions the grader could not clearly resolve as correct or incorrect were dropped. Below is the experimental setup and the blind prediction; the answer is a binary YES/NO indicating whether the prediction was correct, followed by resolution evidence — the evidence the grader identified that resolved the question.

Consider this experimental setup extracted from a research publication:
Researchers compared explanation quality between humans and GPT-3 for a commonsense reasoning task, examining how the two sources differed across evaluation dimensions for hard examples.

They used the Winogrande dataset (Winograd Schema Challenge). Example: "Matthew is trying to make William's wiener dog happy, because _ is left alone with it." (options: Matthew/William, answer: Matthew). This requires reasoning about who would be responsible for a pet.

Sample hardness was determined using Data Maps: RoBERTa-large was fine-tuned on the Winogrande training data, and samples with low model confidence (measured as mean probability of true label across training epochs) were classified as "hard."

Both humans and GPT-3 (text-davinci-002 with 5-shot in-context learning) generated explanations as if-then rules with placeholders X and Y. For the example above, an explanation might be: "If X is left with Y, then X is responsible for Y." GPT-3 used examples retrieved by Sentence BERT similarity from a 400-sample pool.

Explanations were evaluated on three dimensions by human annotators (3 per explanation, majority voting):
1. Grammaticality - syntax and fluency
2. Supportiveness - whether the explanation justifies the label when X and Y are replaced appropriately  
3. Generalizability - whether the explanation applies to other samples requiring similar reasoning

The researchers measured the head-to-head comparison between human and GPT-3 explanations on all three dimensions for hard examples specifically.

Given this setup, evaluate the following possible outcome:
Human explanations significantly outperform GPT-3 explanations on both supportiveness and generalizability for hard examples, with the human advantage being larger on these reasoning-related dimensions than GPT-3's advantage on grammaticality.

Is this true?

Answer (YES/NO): NO